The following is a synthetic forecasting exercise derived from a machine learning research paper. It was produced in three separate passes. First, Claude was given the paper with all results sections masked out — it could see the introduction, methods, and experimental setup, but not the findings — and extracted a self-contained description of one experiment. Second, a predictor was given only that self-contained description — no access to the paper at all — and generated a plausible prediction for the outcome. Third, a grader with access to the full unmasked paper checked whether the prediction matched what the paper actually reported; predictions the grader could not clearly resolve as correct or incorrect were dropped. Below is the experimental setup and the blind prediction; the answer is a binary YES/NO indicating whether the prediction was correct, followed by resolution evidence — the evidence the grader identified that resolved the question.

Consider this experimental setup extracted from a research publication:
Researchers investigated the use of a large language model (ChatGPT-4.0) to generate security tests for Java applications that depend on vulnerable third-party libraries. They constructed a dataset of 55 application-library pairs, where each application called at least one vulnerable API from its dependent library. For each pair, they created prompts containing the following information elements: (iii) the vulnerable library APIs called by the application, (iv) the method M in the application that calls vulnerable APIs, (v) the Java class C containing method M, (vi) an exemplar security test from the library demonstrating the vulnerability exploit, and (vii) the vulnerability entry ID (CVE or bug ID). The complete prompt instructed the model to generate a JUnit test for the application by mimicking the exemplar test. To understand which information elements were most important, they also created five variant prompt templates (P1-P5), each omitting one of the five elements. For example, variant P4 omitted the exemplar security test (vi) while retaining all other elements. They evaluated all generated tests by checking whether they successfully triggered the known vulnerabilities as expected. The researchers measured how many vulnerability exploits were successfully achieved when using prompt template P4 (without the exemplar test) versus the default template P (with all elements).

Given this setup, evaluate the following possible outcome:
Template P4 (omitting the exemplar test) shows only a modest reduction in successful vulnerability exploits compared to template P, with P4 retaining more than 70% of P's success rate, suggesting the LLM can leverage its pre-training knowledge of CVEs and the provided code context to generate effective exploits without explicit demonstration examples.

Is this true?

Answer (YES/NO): NO